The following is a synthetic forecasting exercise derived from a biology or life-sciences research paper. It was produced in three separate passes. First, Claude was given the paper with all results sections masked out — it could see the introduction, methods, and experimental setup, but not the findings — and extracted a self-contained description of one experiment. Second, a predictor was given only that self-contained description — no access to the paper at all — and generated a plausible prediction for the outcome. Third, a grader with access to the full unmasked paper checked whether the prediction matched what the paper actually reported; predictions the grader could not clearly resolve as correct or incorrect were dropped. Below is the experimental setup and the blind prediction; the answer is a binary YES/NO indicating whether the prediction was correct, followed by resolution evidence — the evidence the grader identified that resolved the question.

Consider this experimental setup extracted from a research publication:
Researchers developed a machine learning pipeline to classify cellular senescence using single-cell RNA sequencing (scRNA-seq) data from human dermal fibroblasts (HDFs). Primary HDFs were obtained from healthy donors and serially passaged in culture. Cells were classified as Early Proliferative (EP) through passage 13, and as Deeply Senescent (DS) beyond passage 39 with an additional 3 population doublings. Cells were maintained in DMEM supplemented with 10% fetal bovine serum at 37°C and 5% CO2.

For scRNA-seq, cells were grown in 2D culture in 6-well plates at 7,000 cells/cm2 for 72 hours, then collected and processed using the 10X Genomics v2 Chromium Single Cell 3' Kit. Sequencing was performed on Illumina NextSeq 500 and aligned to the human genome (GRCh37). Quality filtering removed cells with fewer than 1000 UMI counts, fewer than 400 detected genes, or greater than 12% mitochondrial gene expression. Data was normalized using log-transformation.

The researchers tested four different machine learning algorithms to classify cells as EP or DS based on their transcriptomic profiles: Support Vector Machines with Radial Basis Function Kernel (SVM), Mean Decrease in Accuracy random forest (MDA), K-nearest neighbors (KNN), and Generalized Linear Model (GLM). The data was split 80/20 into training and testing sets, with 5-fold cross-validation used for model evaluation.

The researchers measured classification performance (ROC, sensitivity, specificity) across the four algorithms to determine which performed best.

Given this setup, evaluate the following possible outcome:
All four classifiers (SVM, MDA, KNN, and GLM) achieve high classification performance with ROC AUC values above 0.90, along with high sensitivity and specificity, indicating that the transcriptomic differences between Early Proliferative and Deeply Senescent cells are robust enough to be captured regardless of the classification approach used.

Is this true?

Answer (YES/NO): YES